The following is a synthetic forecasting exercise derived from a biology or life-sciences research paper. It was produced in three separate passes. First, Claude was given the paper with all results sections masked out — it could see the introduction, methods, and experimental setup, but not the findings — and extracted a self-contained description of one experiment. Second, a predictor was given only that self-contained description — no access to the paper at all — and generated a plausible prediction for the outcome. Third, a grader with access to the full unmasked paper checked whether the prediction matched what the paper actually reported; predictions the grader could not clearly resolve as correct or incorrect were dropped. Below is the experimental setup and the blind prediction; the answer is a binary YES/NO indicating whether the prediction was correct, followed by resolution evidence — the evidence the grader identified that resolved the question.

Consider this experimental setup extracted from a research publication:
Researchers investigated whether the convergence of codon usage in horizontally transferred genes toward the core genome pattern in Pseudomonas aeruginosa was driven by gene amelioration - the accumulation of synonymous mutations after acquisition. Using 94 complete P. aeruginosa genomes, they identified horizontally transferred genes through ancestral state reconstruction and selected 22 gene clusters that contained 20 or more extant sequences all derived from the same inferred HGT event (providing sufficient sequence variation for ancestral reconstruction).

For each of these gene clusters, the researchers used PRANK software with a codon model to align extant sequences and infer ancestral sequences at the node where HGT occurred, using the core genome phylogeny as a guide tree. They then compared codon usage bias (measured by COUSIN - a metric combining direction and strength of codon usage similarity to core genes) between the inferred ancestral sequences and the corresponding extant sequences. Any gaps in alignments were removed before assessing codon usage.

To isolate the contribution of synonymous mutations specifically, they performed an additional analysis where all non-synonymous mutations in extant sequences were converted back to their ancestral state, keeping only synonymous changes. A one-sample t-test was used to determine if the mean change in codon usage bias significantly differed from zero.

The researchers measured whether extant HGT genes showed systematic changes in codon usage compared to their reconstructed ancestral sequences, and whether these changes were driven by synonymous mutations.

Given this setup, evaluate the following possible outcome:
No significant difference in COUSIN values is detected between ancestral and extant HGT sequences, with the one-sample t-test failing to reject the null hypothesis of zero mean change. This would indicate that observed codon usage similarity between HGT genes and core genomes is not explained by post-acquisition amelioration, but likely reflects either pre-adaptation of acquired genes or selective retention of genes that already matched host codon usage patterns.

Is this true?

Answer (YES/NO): NO